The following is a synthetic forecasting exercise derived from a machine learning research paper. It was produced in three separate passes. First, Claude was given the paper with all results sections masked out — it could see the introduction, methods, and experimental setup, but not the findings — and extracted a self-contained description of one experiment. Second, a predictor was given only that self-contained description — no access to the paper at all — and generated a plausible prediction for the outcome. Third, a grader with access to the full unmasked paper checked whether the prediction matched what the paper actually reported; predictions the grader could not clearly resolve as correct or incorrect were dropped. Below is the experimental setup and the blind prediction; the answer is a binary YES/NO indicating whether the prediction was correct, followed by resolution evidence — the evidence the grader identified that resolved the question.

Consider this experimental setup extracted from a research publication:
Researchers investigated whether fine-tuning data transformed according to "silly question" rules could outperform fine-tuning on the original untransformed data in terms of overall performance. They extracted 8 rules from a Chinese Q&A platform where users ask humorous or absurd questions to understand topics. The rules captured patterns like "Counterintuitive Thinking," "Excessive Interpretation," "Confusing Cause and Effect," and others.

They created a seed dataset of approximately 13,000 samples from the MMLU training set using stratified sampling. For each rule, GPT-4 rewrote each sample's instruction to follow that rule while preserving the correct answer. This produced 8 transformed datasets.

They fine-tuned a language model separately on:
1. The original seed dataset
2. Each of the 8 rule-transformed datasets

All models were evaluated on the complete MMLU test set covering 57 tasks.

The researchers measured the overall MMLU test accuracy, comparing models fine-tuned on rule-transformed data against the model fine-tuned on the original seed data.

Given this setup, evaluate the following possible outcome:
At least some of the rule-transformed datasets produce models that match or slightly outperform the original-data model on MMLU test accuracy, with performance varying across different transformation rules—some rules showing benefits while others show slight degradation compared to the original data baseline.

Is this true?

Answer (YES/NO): YES